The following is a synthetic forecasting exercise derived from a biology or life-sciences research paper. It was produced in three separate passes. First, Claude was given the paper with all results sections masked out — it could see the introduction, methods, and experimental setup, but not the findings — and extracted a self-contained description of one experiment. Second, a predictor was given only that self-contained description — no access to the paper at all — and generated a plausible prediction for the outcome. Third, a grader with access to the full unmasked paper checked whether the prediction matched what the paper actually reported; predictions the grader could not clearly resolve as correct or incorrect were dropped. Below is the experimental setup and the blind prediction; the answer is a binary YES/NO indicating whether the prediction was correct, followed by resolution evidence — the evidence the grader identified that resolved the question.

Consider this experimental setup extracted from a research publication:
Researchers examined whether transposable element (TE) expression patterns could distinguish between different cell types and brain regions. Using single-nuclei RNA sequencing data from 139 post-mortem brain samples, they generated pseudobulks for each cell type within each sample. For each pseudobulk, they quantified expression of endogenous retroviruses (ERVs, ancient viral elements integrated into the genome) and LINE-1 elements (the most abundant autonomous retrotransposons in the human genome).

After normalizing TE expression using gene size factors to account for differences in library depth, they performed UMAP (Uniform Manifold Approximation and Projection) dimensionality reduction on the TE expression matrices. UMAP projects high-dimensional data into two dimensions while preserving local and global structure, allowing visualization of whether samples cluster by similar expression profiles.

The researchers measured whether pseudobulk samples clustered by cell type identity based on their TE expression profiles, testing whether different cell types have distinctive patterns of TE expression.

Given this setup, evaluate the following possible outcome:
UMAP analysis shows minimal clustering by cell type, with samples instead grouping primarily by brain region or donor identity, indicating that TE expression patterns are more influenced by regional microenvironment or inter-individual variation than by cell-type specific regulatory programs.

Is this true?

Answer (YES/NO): NO